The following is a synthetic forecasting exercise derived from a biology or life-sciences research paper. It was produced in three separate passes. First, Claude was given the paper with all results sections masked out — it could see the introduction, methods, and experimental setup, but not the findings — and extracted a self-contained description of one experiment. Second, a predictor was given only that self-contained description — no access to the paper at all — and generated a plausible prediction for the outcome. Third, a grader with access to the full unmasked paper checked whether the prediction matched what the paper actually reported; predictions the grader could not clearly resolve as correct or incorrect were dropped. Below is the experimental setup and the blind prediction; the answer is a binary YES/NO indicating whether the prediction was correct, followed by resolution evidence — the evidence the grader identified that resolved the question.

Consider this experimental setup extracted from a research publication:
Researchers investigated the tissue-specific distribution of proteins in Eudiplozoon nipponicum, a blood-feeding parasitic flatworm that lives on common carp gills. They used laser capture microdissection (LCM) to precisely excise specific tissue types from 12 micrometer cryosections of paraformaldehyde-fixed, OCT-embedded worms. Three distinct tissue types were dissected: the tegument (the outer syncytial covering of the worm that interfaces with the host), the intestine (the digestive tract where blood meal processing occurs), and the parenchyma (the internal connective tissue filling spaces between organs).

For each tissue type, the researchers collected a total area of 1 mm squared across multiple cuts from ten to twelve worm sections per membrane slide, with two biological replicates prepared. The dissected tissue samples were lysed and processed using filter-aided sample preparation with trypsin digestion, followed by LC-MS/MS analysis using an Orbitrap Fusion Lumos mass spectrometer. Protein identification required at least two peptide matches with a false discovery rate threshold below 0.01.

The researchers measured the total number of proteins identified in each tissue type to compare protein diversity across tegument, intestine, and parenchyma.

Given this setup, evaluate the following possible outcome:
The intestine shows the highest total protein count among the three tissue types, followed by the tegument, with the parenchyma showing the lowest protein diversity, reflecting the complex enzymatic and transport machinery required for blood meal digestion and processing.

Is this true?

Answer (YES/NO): YES